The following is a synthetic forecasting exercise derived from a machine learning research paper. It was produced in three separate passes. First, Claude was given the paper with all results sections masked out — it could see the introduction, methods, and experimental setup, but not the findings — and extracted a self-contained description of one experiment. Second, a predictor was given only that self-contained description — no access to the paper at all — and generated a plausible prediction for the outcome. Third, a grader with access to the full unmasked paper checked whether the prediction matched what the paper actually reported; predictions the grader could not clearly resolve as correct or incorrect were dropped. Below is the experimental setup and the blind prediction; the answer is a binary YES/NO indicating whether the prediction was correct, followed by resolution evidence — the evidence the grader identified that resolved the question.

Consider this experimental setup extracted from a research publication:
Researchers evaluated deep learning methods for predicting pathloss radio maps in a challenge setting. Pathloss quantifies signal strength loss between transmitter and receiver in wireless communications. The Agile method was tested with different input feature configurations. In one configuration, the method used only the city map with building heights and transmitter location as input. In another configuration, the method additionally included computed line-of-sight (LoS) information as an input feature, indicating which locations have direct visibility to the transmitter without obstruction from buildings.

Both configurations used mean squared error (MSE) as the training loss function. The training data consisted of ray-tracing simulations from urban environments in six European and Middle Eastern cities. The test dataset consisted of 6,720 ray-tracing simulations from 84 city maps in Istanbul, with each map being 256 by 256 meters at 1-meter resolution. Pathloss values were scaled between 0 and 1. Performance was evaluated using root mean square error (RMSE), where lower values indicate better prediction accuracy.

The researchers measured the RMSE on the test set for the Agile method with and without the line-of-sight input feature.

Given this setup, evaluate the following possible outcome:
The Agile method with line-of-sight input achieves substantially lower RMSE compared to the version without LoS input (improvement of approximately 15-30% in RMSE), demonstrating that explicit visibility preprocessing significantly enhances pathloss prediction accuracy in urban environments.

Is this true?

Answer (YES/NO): NO